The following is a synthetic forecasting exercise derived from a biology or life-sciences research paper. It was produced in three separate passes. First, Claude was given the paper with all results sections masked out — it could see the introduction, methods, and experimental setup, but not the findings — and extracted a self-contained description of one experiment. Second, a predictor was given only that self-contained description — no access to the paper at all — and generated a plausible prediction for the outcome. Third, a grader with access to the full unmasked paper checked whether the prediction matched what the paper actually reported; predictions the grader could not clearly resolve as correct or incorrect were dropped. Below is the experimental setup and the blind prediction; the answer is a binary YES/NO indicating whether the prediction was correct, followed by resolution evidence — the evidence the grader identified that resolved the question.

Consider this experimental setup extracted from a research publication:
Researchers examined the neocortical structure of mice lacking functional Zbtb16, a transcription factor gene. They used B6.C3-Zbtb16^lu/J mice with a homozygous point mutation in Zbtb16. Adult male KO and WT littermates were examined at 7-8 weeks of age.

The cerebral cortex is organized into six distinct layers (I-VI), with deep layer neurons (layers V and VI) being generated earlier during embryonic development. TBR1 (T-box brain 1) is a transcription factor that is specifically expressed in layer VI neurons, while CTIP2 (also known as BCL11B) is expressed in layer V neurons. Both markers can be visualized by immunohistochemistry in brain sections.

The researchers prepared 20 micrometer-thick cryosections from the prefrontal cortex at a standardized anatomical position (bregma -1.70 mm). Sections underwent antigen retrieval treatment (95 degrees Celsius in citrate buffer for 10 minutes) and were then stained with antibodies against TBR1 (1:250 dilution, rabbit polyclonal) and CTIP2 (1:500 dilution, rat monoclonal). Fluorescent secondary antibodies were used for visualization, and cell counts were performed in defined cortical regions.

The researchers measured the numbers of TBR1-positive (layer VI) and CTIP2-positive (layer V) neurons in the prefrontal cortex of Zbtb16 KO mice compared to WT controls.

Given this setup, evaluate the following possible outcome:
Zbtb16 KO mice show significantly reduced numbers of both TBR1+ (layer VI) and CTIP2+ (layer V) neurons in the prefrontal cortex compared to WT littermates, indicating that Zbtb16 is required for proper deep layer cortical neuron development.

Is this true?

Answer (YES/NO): NO